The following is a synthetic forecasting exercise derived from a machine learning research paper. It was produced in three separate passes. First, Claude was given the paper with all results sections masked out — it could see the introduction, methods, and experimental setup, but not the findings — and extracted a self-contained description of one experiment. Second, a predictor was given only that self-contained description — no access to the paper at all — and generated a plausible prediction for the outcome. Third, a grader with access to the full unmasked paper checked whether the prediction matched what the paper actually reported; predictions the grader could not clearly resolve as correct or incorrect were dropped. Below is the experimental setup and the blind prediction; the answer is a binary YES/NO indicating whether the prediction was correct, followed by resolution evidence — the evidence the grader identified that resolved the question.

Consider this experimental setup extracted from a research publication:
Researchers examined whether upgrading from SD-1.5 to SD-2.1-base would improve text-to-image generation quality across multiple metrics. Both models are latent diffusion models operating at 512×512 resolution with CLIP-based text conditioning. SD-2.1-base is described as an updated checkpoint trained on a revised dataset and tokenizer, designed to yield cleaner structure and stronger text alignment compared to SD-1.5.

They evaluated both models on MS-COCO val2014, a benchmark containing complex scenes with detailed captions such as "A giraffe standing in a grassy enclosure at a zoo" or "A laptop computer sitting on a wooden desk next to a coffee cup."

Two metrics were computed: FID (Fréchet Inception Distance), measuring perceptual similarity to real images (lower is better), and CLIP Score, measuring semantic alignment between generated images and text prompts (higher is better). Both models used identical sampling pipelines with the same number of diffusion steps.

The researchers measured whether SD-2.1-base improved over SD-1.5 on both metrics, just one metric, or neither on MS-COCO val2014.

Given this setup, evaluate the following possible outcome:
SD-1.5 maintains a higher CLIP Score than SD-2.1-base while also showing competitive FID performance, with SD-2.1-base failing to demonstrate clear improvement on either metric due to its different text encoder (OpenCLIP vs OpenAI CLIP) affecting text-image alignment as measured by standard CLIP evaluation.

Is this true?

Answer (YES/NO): NO